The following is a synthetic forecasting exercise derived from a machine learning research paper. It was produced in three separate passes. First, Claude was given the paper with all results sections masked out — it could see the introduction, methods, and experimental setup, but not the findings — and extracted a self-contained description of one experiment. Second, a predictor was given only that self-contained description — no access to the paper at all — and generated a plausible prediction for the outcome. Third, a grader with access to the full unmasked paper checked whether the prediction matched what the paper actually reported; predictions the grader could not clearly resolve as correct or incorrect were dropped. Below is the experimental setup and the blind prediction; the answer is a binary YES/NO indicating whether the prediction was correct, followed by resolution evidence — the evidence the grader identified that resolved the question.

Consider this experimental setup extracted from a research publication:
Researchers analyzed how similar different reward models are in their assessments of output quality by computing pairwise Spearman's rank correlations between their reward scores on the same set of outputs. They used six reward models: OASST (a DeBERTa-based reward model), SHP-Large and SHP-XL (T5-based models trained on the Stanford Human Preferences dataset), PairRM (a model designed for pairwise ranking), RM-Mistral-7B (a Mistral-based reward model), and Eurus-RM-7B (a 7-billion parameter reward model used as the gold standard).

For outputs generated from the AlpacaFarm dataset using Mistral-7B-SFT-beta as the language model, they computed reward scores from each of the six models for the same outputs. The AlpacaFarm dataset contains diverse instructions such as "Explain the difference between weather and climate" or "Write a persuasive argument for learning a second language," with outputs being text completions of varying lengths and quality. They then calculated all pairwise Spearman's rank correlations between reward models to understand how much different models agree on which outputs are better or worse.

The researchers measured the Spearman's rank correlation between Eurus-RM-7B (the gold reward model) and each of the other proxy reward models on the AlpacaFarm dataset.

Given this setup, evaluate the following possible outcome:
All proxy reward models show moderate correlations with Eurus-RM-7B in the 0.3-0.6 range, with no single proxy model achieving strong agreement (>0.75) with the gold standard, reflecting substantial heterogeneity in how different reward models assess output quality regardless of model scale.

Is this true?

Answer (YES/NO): NO